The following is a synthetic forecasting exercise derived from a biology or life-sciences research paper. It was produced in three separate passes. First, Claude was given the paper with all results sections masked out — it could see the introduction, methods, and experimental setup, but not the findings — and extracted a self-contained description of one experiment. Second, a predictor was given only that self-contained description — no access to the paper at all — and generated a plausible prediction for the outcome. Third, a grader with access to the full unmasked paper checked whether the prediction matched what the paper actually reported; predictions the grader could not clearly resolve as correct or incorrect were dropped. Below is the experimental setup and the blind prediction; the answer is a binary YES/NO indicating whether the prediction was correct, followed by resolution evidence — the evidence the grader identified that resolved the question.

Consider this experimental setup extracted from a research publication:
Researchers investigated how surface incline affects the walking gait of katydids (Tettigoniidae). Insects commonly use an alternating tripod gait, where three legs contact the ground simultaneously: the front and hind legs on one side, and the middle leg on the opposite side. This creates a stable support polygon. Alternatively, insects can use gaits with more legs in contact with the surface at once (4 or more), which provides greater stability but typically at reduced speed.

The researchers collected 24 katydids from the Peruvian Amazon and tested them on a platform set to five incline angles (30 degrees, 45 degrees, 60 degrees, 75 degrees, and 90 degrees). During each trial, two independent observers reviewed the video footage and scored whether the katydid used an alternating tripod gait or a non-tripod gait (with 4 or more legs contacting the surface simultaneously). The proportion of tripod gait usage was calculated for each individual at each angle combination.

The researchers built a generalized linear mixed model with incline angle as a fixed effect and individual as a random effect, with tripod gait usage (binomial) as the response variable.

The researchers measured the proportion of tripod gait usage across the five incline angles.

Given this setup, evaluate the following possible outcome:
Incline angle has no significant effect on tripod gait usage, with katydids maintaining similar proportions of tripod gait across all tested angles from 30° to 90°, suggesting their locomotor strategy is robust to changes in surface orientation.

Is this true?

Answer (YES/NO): NO